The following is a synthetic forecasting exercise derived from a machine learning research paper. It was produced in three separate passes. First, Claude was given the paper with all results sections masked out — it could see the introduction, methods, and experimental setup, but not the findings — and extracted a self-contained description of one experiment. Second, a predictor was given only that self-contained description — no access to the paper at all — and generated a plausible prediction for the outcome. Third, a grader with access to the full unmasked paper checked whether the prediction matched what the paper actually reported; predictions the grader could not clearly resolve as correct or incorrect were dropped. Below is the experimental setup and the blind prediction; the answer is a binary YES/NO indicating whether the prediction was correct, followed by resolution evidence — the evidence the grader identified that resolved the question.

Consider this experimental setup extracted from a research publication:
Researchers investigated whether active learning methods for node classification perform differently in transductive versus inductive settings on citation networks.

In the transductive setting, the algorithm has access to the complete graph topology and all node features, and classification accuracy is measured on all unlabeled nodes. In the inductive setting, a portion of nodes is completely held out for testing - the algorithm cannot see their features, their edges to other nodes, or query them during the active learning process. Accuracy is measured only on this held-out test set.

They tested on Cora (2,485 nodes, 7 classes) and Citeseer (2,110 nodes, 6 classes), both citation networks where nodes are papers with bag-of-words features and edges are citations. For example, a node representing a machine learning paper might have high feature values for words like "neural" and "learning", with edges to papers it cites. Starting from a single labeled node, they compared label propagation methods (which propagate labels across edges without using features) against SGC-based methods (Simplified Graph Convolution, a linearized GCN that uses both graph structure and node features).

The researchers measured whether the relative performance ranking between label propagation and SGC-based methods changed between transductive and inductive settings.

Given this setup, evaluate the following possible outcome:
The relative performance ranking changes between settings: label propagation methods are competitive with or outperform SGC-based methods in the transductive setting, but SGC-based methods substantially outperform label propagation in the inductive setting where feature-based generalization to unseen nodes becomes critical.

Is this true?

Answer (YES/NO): YES